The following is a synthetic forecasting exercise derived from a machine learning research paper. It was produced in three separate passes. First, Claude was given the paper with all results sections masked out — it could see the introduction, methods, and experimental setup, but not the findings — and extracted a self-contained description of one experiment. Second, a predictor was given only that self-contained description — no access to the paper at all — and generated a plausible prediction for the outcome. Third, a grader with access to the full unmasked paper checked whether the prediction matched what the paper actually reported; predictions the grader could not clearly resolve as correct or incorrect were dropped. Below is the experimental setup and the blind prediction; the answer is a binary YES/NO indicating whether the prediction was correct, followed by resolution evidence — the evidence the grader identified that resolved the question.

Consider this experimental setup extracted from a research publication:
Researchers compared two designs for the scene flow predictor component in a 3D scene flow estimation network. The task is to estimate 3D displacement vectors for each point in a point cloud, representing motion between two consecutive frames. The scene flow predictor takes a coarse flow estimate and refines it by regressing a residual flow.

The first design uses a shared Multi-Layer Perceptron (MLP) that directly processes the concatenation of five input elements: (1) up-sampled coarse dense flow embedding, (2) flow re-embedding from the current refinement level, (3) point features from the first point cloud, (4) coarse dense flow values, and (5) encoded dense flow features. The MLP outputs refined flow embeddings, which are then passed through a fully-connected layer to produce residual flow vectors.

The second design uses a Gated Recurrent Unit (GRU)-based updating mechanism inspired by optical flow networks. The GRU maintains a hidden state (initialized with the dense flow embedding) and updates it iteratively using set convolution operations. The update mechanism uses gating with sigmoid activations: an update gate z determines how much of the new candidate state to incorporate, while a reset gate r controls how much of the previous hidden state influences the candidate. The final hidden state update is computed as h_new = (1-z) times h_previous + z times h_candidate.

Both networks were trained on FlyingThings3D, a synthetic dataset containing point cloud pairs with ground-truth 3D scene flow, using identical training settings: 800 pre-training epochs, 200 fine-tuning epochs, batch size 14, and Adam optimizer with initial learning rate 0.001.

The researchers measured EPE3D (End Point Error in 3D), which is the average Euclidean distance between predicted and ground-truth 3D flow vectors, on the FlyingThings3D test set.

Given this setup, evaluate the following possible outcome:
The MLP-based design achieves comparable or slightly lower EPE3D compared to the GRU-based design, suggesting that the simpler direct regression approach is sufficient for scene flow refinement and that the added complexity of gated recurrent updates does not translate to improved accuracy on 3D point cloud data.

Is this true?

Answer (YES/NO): YES